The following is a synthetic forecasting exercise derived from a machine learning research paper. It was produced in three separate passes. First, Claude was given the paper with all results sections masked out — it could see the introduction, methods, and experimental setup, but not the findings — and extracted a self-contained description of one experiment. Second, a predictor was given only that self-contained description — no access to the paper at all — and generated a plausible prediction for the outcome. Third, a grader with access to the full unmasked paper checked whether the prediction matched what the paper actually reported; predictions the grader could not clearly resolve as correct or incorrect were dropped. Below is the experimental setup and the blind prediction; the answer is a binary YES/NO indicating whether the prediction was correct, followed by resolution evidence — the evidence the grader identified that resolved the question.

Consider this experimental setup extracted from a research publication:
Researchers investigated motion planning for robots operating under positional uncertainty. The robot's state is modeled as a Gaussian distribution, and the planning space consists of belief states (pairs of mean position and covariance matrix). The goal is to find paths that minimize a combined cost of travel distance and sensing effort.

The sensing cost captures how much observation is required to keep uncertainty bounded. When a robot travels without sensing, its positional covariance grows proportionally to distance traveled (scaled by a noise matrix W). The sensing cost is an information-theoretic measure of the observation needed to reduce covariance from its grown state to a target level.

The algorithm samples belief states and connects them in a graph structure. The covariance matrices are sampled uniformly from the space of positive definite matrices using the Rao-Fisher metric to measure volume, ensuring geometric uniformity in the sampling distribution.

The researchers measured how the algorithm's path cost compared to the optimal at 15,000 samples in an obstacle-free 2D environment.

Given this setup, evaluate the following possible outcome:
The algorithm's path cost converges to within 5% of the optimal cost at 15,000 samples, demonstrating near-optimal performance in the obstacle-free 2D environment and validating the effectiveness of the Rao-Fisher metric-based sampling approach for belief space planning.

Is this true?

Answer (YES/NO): YES